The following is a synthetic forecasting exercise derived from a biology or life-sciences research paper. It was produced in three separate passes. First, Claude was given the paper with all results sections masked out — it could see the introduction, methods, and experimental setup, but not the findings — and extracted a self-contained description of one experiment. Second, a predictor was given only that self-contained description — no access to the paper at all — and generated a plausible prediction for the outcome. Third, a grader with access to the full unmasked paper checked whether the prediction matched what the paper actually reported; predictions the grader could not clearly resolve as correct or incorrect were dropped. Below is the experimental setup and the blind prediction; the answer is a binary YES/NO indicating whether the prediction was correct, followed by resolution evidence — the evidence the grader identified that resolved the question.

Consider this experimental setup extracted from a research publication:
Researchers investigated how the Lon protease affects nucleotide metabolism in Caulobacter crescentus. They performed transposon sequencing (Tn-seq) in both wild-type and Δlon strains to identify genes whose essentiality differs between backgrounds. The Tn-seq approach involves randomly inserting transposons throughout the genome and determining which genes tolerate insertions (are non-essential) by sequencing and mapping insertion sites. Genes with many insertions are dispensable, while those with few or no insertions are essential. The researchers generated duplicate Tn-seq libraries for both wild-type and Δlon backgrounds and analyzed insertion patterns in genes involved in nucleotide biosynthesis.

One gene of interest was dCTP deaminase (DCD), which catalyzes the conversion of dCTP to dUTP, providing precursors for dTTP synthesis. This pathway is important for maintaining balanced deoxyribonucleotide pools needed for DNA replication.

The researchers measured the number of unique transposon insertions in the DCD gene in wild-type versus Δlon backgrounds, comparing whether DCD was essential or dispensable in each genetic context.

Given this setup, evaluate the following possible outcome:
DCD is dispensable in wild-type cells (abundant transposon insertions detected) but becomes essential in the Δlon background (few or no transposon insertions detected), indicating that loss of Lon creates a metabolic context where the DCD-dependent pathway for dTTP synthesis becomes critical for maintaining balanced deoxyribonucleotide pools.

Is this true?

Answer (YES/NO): NO